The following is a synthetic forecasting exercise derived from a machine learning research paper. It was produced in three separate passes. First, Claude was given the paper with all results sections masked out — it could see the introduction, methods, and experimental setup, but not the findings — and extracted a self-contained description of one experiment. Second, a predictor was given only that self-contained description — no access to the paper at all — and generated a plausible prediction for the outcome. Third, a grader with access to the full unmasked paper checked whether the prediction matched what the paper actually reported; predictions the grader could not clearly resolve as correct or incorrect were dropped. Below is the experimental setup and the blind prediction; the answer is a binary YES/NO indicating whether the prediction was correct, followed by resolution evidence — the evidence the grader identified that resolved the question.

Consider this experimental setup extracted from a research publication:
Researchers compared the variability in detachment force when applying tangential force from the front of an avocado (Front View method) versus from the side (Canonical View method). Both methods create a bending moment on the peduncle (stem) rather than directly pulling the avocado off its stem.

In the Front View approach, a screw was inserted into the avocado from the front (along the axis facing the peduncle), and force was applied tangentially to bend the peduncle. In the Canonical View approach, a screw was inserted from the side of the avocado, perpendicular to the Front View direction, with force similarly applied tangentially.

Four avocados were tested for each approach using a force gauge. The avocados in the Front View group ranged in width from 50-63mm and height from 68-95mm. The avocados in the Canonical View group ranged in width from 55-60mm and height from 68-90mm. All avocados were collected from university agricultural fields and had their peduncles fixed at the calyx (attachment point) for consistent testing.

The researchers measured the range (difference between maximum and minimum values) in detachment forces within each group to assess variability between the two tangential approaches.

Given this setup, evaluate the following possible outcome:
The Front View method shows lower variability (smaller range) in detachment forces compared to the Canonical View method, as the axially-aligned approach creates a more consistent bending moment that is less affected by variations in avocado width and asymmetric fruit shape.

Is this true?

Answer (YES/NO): NO